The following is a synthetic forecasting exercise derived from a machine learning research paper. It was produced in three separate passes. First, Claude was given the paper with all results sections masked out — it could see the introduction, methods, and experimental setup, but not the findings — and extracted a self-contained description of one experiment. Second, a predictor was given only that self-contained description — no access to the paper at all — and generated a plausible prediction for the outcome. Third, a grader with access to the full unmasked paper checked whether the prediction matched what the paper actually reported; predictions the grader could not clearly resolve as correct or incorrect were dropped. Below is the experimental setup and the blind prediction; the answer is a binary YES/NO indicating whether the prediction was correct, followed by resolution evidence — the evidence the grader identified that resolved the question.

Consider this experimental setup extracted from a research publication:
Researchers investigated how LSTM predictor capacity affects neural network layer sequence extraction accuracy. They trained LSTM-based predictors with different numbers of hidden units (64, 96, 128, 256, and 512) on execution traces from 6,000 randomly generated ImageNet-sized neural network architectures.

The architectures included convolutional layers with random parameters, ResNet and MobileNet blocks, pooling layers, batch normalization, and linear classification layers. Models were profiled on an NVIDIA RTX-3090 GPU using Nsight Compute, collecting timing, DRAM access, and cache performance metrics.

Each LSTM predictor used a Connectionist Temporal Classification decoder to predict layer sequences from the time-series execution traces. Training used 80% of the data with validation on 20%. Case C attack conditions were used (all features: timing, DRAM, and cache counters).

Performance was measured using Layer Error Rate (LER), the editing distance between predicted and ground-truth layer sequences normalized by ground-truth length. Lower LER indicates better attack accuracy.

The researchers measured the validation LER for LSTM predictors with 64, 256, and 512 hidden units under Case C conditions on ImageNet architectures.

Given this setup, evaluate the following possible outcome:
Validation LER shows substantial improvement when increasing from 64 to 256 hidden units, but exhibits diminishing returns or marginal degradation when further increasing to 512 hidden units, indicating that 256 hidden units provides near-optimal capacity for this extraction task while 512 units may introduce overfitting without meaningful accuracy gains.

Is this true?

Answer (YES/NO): NO